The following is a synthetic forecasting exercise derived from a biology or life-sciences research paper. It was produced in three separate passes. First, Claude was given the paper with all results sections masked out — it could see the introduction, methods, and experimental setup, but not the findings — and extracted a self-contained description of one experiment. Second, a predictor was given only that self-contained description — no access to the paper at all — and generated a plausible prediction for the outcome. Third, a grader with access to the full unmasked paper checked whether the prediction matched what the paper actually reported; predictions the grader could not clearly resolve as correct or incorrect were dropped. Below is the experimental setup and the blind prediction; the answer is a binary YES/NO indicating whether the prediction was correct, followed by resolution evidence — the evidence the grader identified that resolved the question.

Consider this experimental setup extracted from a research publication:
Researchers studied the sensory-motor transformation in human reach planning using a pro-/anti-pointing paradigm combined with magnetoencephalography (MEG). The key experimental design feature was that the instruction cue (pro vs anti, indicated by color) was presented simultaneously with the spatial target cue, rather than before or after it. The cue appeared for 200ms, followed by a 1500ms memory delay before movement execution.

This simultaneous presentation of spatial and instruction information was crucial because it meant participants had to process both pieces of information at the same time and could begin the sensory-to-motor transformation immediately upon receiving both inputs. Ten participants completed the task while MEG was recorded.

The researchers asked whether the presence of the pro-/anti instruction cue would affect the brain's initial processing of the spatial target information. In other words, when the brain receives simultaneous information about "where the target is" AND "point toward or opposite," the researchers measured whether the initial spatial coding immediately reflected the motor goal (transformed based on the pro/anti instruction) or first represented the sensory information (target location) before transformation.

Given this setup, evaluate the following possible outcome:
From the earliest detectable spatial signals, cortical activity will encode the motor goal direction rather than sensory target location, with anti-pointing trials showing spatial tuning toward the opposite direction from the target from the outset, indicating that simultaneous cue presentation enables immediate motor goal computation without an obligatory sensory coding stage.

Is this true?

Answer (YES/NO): NO